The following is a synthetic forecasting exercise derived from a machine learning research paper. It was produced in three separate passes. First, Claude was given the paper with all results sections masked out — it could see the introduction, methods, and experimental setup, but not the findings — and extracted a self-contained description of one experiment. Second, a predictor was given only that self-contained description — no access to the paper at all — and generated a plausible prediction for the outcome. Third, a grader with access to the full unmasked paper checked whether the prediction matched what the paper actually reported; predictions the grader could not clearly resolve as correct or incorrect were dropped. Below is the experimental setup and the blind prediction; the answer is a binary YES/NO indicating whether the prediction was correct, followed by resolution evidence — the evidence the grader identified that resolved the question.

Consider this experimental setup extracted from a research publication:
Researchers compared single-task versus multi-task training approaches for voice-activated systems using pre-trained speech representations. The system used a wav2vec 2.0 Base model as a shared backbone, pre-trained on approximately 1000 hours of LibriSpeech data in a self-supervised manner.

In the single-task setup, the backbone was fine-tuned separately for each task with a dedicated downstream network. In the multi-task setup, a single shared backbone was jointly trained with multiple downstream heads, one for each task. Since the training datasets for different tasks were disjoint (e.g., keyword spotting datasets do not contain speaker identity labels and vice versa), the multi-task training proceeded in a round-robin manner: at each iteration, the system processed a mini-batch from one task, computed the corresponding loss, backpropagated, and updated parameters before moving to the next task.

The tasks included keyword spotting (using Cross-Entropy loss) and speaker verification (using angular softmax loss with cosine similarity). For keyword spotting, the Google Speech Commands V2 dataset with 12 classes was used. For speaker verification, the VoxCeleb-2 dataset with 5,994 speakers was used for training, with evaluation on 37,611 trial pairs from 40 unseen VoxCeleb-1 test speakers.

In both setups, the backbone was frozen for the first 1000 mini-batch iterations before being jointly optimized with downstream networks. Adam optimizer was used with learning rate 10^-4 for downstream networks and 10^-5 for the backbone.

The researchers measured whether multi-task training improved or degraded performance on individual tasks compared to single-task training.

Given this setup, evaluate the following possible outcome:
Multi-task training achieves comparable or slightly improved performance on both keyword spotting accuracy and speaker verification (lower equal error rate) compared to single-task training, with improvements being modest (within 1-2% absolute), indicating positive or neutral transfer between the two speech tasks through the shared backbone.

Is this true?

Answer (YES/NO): YES